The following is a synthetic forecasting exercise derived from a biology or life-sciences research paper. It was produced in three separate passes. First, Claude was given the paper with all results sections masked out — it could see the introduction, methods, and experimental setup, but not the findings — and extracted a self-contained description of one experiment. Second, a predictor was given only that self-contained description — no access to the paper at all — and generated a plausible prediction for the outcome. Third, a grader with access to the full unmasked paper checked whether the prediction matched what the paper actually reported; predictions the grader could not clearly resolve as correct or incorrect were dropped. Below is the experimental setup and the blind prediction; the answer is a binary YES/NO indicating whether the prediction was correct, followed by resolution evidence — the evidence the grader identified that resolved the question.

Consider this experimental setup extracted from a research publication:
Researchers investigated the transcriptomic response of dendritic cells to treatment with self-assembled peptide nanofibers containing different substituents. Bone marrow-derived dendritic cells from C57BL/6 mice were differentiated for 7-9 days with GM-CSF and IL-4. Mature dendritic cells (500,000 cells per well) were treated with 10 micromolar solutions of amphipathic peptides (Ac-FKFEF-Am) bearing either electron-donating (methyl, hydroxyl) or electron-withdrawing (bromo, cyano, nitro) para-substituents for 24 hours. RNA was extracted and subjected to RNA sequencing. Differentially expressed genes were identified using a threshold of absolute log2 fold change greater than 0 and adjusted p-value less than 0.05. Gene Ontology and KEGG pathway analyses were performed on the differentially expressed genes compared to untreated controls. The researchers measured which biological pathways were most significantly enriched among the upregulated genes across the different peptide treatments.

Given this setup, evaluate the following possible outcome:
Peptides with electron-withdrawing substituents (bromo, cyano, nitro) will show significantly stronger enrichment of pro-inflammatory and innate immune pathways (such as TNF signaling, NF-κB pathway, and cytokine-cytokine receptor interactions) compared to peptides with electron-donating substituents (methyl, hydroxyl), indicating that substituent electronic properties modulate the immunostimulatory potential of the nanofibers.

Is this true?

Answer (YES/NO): NO